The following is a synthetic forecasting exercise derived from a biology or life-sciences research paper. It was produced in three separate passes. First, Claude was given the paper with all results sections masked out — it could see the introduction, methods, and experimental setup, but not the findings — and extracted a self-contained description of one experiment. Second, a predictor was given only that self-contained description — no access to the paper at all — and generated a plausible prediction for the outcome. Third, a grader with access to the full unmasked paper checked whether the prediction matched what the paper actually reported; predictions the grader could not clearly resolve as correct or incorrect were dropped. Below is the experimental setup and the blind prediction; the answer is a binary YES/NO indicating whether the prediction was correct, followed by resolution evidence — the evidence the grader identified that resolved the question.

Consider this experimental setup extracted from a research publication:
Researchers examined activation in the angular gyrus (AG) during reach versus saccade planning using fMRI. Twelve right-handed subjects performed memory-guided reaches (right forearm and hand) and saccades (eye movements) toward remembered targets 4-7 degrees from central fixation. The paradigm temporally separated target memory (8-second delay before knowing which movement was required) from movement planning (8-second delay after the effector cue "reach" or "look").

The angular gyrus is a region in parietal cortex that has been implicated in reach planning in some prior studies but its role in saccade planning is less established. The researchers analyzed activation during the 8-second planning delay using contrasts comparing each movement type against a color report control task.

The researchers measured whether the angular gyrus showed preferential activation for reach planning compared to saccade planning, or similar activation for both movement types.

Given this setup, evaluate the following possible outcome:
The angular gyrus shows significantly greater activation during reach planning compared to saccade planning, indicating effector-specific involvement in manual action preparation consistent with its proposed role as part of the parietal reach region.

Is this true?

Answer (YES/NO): NO